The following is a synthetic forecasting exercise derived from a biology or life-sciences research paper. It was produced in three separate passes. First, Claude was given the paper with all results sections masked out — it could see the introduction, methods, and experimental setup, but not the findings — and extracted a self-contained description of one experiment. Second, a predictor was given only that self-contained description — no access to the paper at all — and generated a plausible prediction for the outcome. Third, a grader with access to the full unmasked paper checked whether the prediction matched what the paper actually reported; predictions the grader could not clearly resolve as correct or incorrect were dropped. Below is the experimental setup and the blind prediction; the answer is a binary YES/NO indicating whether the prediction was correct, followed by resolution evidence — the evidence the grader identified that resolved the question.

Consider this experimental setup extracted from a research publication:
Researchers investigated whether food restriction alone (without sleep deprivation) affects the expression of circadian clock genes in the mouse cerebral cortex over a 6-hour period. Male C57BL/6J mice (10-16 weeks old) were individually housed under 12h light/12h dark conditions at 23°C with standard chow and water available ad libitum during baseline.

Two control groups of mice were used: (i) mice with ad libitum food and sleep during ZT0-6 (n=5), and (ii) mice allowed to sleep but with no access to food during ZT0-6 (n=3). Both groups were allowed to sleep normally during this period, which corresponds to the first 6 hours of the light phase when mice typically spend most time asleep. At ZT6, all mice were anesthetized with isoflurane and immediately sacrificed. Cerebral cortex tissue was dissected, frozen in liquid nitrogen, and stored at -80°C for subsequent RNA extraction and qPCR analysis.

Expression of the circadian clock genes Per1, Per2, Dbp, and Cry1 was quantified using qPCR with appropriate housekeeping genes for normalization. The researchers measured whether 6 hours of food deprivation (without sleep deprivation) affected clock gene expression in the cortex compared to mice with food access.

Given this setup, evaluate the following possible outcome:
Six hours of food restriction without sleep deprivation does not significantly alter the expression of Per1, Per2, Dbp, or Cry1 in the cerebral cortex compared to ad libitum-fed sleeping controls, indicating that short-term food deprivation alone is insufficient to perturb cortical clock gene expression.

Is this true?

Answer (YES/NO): YES